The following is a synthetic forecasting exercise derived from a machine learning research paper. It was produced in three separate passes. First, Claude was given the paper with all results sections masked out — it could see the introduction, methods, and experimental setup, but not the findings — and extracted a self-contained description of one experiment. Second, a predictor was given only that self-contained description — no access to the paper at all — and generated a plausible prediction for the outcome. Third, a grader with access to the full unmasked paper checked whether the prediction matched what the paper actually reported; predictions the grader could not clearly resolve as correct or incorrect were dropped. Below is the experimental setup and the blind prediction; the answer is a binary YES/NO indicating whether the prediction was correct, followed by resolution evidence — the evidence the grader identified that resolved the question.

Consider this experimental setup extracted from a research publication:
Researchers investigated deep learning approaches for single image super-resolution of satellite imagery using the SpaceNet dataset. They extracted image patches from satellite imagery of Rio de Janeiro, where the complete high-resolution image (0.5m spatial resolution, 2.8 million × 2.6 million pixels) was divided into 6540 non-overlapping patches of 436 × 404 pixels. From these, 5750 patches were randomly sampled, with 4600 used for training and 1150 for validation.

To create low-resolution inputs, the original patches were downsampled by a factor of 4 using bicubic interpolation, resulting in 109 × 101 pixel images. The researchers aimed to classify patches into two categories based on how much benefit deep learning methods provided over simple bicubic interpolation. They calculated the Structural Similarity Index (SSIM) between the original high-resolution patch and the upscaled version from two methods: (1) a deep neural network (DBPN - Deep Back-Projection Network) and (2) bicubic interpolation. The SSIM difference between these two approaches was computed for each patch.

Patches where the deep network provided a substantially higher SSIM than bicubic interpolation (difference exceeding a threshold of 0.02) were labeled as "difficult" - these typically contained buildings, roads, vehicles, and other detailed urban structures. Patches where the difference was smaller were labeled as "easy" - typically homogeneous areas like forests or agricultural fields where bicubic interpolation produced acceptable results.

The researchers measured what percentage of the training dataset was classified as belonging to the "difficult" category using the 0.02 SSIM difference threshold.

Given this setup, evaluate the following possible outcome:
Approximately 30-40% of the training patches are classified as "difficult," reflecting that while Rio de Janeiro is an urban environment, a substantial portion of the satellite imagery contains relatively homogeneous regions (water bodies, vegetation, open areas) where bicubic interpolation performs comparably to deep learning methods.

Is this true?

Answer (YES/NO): NO